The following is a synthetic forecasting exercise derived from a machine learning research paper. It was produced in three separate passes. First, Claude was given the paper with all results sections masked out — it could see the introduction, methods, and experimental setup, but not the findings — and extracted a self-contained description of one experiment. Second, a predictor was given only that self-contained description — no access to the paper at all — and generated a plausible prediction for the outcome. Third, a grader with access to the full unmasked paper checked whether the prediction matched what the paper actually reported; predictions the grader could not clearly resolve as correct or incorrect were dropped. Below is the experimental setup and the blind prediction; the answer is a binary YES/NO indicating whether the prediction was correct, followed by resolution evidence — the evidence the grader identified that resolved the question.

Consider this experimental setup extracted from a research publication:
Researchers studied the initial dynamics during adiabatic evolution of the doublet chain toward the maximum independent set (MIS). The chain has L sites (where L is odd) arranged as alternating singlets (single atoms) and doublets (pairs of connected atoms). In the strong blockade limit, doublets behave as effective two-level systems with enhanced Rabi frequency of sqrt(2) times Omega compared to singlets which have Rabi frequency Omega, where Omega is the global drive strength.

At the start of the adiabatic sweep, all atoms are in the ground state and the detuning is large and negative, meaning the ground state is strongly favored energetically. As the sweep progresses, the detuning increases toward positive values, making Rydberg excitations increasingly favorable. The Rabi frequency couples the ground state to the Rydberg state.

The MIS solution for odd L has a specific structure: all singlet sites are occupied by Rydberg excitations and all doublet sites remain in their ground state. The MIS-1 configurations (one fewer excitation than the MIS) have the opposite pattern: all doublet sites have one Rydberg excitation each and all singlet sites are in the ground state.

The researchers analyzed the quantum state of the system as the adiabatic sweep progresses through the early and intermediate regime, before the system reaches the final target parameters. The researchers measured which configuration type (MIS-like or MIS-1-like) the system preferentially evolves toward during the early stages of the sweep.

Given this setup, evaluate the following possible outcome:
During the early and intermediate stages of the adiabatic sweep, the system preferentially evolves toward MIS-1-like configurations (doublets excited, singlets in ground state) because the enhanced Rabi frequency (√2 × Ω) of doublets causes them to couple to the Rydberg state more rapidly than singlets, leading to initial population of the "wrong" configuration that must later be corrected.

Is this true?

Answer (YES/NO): YES